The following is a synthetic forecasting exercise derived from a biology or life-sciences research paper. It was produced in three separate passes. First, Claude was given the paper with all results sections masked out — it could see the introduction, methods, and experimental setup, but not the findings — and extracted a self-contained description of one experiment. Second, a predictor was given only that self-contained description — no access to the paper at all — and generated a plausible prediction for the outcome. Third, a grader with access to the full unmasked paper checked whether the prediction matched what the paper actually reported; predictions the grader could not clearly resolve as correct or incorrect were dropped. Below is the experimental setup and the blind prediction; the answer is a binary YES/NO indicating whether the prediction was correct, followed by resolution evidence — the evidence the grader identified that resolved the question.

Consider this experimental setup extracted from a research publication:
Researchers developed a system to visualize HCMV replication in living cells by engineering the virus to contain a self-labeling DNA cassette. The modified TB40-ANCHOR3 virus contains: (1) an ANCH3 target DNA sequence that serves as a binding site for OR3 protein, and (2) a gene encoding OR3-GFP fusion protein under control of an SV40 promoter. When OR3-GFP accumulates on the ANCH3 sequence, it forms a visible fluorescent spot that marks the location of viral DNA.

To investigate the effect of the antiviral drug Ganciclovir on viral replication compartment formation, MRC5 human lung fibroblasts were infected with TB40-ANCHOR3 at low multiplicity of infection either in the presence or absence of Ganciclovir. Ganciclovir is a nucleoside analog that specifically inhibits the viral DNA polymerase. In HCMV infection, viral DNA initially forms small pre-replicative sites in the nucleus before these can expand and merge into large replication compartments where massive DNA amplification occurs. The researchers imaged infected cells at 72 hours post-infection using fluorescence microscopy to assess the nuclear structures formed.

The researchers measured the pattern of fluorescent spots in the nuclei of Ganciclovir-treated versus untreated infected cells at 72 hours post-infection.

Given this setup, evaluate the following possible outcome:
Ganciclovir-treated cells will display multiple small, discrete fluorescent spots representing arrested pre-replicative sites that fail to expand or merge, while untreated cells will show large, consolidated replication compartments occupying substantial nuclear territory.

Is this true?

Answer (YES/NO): YES